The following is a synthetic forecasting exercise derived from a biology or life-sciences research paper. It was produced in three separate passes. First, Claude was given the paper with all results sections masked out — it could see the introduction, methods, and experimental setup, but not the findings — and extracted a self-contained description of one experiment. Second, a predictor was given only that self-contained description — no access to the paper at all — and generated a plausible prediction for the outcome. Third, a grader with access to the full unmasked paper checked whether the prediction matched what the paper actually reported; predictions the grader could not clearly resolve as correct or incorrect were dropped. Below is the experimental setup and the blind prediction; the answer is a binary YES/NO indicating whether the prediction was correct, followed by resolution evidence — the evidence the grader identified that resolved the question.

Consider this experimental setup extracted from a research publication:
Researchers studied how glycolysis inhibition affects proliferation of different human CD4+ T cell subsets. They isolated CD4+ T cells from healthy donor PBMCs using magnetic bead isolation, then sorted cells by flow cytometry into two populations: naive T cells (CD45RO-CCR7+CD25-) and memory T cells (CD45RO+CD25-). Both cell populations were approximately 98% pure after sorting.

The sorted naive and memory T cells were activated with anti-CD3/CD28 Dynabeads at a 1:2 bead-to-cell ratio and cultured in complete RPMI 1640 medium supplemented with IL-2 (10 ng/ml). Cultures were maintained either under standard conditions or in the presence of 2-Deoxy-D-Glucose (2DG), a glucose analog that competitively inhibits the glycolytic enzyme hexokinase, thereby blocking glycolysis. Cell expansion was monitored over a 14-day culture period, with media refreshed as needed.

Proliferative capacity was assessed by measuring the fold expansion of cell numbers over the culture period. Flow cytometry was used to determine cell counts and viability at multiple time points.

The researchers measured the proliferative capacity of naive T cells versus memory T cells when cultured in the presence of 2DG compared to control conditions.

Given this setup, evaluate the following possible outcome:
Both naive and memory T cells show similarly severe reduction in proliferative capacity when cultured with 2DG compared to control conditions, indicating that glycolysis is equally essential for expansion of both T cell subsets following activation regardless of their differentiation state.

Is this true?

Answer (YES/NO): NO